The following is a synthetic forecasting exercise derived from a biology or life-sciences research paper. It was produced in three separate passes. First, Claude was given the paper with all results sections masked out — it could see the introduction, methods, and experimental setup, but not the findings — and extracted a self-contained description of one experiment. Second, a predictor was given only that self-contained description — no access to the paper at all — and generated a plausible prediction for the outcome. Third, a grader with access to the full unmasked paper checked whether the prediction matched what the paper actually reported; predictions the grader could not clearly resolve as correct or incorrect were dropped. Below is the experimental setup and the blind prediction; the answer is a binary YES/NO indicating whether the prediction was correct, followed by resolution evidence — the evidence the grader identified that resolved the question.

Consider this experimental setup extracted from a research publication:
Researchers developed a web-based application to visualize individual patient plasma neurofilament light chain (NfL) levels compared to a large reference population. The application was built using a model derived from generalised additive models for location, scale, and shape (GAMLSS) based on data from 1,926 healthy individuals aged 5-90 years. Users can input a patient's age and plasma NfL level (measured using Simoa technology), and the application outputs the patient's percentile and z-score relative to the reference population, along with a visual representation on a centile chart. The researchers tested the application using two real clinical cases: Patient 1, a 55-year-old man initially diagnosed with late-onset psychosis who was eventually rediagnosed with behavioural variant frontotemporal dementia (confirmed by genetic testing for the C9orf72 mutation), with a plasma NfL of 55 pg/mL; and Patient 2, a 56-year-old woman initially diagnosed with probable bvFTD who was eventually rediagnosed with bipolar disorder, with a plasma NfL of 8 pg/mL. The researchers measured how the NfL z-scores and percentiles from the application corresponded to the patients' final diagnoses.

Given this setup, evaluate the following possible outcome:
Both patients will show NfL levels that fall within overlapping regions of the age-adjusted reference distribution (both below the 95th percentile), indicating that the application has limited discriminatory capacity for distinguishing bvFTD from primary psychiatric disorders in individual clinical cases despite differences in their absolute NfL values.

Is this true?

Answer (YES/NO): NO